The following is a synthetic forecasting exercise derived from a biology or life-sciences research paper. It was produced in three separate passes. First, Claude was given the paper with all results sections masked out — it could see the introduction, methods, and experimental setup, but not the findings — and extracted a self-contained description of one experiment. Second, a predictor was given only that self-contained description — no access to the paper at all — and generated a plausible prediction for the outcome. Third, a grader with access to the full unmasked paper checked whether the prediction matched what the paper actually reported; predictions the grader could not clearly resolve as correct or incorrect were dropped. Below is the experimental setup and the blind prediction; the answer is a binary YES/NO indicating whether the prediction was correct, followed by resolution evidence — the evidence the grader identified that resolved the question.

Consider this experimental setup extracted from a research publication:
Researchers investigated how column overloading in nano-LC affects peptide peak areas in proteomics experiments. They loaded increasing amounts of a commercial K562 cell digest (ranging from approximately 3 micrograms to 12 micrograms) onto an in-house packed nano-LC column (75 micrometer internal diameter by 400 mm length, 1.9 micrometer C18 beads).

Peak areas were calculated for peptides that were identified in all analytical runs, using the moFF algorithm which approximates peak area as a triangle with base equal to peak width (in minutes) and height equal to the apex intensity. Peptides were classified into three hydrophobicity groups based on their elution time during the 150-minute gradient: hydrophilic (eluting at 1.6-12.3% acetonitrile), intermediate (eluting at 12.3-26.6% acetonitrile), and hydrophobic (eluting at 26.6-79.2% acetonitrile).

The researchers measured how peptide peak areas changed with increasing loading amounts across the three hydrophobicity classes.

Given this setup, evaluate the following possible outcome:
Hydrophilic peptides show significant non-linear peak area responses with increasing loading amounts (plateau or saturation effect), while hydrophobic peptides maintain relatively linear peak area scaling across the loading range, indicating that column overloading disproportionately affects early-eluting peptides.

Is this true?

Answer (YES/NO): NO